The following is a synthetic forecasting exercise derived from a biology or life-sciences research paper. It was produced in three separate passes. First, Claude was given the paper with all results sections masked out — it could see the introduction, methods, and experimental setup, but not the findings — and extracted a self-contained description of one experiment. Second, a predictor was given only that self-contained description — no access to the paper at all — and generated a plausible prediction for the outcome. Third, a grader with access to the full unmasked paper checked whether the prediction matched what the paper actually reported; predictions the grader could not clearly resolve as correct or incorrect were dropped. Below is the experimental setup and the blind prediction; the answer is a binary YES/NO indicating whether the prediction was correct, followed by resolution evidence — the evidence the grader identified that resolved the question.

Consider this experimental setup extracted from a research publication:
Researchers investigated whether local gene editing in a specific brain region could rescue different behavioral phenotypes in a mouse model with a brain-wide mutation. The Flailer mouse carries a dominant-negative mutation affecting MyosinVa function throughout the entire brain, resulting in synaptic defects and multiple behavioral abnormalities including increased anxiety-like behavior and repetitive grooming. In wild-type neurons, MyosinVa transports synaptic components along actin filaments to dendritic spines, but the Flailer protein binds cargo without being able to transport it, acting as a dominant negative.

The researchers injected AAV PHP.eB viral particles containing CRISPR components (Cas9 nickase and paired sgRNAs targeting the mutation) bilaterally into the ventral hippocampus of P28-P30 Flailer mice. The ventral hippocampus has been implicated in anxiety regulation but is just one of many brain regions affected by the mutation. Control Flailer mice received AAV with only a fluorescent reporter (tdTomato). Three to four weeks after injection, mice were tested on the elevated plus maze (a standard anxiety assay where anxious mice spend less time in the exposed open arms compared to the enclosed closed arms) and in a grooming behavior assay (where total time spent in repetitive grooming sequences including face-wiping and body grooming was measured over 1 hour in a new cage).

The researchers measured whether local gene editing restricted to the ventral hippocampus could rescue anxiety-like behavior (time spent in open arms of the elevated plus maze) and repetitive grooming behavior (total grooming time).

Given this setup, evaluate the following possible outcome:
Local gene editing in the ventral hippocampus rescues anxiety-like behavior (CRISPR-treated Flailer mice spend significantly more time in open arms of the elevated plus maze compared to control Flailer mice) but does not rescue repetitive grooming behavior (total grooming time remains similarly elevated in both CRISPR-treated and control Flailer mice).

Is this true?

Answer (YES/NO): YES